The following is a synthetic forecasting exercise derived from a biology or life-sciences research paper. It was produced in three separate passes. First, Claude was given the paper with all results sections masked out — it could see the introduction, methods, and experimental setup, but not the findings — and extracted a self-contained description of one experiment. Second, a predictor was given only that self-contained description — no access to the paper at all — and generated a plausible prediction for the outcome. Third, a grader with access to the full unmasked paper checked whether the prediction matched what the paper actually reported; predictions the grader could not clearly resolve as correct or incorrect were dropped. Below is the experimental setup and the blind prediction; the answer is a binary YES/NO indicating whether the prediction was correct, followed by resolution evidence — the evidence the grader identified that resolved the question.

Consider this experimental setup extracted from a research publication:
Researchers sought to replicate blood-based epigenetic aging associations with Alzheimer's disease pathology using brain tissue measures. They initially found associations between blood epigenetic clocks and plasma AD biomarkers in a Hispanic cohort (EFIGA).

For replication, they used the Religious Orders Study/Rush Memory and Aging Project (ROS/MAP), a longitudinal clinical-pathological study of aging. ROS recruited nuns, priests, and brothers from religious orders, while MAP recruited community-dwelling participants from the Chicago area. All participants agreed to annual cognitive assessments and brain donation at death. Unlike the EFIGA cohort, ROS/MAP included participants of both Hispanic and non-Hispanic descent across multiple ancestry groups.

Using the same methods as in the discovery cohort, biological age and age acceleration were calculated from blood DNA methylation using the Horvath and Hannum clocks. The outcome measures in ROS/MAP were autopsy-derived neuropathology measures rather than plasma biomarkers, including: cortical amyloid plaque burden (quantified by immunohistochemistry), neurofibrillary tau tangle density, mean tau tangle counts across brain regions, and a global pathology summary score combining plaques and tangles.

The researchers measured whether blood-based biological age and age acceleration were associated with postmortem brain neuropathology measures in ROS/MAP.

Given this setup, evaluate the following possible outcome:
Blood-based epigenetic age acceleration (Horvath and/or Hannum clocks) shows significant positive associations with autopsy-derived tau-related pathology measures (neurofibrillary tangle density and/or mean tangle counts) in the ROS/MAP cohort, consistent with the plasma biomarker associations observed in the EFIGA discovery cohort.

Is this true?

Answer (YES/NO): YES